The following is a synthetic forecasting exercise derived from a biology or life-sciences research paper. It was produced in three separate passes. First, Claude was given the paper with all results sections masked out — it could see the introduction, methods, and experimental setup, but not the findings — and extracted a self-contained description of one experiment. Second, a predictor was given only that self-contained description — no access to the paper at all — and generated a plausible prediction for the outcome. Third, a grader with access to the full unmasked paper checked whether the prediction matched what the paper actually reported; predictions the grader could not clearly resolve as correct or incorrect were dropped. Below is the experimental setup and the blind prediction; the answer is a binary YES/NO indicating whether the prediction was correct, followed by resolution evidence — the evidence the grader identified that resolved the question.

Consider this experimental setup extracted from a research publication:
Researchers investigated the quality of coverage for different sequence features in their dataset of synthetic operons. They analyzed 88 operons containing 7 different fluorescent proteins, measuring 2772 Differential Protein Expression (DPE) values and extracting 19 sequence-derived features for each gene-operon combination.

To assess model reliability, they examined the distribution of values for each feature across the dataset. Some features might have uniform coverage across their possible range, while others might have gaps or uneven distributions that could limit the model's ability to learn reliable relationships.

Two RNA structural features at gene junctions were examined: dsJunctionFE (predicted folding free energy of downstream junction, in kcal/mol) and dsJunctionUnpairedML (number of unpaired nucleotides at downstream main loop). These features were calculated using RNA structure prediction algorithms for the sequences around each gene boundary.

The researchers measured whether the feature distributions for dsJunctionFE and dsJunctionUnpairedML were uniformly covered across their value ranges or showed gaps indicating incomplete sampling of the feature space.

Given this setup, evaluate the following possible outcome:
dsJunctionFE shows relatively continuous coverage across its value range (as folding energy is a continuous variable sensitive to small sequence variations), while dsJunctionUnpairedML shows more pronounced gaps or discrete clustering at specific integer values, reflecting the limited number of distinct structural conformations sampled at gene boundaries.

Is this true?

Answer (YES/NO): NO